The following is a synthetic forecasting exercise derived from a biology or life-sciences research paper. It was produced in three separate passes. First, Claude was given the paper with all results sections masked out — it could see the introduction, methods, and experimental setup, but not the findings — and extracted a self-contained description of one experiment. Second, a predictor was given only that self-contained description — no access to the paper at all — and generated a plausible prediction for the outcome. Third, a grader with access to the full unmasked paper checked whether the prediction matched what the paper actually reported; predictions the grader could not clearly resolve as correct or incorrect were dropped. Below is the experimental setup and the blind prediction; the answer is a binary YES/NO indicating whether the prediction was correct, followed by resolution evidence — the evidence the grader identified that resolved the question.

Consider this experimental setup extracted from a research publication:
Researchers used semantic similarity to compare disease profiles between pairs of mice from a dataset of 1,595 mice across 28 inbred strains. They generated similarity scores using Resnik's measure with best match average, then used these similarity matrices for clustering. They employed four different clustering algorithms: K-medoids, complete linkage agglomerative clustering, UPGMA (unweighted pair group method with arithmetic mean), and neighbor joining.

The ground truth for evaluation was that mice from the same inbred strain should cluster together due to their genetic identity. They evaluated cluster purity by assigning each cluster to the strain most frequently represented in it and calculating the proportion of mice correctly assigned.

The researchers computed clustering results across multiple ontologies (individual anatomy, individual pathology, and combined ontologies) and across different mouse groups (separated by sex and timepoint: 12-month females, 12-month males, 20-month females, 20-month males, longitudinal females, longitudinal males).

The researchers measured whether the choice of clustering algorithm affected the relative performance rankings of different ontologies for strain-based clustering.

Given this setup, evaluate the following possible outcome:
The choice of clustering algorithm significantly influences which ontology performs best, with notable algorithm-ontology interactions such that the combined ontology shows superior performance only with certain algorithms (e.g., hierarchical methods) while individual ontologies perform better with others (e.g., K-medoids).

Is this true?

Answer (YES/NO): NO